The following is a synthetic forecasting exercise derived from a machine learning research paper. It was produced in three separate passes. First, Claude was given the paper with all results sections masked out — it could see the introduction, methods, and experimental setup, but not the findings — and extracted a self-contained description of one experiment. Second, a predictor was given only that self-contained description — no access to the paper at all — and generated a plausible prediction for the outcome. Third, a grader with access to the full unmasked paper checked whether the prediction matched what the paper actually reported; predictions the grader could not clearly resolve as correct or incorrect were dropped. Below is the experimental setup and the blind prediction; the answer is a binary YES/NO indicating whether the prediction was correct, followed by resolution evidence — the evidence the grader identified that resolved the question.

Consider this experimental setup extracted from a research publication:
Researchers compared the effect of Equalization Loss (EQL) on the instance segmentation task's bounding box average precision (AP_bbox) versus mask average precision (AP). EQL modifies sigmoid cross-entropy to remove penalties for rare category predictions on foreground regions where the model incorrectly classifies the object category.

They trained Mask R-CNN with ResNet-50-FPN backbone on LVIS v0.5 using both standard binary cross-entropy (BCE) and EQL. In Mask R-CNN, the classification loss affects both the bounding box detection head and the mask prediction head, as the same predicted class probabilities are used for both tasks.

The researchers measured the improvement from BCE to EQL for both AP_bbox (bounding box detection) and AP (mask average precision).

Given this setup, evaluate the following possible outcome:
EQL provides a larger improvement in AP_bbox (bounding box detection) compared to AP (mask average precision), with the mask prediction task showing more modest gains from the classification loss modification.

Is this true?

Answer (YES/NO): NO